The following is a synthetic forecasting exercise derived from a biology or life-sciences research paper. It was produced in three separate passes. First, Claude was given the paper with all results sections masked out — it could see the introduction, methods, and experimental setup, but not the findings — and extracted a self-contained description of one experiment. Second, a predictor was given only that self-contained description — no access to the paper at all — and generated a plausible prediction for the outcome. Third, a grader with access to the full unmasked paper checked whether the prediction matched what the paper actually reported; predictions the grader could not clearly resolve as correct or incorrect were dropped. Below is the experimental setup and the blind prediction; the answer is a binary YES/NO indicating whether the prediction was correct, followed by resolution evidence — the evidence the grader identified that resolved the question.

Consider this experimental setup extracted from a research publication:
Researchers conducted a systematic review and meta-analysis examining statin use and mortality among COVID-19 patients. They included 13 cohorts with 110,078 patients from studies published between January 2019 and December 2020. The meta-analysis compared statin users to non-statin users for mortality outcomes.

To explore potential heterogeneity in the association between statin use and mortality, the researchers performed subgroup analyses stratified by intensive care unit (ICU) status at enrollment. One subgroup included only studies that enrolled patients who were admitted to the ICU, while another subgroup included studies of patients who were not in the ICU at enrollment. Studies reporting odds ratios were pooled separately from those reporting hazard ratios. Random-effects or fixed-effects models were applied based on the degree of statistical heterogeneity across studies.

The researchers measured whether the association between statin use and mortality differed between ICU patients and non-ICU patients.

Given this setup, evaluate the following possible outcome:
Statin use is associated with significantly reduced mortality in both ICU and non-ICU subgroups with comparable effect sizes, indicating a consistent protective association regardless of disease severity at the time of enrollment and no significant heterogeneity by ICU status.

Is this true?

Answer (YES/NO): NO